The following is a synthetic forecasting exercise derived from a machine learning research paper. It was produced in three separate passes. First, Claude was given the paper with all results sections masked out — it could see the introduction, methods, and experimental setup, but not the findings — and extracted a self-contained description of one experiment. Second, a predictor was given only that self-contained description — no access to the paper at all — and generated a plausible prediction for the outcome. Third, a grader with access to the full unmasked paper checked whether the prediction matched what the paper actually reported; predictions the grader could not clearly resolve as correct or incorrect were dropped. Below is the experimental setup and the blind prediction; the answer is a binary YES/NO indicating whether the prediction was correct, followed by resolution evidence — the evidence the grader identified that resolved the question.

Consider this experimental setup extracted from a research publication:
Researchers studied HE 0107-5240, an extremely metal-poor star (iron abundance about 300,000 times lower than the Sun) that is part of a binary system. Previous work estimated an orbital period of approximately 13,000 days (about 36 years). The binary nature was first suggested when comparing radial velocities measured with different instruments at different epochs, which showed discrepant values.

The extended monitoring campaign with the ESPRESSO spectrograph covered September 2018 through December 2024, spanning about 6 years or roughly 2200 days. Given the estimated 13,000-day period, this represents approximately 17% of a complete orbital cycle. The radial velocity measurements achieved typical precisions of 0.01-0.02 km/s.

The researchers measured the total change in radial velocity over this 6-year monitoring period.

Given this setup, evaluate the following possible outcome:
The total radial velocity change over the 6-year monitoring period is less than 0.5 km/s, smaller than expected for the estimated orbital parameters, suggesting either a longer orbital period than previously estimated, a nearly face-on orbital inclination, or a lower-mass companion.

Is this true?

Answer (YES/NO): NO